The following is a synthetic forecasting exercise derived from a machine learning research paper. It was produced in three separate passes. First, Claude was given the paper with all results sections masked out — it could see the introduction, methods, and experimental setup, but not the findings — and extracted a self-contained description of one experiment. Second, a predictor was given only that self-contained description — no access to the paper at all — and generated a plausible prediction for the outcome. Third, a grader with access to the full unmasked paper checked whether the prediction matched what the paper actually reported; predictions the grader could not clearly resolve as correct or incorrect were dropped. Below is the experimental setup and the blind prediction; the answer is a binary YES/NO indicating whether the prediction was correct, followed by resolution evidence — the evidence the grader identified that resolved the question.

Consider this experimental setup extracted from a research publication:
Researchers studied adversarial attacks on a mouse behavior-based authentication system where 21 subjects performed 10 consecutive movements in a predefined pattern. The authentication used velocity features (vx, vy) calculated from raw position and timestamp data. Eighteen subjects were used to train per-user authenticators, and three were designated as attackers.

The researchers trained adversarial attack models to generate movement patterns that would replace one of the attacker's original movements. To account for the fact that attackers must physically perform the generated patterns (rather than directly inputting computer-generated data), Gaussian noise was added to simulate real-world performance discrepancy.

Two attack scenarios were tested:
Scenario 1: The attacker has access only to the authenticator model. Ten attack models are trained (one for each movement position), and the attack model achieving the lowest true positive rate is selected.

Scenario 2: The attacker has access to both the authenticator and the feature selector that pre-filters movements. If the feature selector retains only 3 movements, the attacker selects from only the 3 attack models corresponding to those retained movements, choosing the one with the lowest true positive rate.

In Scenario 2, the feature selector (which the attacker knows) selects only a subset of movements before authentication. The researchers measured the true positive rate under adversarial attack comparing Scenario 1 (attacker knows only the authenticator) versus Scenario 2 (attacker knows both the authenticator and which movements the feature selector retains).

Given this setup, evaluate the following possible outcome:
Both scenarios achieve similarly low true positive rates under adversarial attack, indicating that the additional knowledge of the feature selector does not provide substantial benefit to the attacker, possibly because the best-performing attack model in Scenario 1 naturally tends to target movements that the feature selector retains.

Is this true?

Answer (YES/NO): NO